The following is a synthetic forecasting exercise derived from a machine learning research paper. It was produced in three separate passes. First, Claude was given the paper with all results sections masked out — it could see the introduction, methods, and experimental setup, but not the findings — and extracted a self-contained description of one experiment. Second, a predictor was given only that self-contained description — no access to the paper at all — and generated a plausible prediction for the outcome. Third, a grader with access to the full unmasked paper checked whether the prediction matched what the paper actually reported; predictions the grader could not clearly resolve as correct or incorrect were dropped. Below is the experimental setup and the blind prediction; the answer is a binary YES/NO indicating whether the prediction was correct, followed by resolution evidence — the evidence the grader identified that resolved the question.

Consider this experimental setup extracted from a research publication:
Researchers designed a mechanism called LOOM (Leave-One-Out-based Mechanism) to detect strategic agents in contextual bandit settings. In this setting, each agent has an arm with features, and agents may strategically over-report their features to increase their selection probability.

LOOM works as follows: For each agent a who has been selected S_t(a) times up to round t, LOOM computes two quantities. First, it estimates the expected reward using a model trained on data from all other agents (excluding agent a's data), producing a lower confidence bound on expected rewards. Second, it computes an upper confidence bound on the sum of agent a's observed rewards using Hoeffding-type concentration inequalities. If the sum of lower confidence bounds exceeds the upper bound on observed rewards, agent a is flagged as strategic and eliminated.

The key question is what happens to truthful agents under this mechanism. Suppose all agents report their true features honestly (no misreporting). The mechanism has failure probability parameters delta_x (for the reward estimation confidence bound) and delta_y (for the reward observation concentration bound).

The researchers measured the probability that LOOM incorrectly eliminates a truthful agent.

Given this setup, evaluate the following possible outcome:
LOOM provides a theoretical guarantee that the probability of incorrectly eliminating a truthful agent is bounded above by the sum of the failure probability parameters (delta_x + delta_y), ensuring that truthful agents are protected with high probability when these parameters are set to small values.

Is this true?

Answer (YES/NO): YES